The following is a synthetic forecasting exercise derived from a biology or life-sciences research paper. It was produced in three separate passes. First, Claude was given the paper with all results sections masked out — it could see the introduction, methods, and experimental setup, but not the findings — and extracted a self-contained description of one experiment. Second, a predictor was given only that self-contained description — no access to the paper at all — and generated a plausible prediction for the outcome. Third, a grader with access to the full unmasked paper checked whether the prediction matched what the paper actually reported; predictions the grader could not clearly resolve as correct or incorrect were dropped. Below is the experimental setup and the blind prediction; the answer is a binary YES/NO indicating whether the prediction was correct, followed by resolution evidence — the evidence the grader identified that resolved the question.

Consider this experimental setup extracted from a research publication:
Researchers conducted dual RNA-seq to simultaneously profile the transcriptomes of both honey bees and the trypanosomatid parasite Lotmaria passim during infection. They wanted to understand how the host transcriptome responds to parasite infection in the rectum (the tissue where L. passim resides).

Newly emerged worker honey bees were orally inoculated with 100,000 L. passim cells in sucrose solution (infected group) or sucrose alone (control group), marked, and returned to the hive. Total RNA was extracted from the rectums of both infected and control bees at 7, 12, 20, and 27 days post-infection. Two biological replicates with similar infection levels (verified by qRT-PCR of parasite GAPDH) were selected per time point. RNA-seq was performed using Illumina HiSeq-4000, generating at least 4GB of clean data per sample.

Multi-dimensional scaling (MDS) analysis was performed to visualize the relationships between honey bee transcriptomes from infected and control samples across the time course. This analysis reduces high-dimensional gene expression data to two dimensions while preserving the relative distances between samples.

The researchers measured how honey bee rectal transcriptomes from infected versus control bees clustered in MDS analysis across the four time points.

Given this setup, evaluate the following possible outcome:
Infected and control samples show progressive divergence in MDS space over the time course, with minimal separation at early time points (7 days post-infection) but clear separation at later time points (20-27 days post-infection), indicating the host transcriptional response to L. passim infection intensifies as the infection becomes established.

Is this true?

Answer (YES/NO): NO